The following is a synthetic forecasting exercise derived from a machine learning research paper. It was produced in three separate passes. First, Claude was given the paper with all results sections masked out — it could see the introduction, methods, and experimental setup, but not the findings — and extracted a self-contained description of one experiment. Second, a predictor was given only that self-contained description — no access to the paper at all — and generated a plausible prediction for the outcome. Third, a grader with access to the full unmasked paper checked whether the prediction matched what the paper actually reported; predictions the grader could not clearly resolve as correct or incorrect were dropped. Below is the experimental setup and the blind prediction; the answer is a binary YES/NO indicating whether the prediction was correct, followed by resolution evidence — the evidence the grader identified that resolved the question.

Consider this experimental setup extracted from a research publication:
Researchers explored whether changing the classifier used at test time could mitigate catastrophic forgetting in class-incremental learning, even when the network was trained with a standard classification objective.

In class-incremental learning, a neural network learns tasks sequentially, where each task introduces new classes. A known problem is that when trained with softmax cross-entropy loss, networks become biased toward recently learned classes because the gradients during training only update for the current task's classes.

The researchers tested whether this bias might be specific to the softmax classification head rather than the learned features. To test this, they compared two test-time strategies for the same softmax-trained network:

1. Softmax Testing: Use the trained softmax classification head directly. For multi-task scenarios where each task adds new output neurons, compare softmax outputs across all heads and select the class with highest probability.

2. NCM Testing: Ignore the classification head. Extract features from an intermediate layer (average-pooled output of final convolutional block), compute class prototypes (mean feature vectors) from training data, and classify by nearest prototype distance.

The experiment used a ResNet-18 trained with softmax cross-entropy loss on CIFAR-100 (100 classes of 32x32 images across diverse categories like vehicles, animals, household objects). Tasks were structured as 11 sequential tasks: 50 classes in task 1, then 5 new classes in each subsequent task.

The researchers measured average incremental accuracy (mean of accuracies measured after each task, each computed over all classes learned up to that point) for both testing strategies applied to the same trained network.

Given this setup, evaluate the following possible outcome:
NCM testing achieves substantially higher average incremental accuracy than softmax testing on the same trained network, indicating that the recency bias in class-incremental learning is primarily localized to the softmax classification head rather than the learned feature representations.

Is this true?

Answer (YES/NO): NO